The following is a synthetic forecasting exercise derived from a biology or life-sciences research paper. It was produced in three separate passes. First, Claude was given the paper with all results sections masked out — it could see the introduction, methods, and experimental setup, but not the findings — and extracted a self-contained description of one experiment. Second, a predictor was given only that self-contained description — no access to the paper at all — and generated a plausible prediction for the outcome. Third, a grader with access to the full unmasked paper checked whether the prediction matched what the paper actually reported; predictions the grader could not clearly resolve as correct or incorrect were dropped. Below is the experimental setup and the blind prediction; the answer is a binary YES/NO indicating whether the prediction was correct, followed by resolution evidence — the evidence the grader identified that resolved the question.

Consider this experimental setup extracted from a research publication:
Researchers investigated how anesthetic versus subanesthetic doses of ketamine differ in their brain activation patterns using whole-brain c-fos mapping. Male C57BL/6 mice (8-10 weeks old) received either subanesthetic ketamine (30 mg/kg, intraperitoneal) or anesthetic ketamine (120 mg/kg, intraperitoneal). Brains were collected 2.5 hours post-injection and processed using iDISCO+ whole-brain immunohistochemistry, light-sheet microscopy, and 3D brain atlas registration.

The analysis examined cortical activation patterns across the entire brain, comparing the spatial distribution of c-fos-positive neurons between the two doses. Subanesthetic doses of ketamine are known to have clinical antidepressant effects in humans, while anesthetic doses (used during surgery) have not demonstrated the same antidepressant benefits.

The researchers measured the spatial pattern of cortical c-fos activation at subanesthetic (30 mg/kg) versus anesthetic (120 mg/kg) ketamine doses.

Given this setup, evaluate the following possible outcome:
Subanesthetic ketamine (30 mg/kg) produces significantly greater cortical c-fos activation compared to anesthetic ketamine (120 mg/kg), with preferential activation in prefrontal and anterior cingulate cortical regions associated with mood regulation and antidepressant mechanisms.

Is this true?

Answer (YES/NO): NO